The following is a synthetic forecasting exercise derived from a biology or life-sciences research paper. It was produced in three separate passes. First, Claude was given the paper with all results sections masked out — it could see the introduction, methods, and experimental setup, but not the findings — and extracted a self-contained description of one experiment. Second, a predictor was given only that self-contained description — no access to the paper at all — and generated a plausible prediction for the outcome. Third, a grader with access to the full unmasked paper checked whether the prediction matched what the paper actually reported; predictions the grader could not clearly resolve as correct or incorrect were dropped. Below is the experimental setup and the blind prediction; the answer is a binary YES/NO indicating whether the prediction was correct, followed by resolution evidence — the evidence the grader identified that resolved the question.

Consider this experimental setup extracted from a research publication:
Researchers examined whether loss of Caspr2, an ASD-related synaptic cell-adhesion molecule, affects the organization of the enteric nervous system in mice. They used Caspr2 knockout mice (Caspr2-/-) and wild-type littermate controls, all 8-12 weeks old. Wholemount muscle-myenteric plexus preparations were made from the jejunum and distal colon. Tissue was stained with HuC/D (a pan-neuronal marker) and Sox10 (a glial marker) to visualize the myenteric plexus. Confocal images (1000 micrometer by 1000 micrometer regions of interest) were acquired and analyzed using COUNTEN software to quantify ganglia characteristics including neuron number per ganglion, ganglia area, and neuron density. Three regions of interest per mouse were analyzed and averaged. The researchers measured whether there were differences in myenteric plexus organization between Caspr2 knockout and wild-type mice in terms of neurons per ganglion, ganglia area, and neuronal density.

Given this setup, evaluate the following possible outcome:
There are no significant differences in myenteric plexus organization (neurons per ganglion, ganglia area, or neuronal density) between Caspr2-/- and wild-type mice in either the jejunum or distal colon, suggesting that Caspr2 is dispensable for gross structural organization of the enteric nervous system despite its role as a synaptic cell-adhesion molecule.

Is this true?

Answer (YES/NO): YES